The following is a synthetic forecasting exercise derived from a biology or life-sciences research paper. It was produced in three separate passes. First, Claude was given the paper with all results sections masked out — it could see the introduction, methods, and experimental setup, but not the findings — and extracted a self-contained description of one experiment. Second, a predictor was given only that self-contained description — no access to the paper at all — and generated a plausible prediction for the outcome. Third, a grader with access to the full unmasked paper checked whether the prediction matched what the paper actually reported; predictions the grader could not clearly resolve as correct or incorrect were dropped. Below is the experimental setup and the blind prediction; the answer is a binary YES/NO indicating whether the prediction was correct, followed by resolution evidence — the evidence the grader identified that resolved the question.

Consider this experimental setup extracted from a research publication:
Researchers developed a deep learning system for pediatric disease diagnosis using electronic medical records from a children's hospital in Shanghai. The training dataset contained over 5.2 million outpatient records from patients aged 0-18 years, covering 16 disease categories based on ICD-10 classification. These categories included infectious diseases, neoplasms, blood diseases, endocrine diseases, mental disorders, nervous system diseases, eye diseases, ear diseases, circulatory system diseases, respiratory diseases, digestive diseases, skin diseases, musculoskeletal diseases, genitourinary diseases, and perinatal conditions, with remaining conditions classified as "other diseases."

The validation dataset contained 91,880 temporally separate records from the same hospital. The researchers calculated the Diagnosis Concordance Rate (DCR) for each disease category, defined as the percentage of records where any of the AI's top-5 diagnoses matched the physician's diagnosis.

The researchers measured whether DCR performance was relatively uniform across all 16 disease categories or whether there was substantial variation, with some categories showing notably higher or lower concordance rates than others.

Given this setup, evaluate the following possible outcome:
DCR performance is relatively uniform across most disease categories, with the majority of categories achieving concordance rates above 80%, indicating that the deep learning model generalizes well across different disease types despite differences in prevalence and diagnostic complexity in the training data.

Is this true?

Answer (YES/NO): NO